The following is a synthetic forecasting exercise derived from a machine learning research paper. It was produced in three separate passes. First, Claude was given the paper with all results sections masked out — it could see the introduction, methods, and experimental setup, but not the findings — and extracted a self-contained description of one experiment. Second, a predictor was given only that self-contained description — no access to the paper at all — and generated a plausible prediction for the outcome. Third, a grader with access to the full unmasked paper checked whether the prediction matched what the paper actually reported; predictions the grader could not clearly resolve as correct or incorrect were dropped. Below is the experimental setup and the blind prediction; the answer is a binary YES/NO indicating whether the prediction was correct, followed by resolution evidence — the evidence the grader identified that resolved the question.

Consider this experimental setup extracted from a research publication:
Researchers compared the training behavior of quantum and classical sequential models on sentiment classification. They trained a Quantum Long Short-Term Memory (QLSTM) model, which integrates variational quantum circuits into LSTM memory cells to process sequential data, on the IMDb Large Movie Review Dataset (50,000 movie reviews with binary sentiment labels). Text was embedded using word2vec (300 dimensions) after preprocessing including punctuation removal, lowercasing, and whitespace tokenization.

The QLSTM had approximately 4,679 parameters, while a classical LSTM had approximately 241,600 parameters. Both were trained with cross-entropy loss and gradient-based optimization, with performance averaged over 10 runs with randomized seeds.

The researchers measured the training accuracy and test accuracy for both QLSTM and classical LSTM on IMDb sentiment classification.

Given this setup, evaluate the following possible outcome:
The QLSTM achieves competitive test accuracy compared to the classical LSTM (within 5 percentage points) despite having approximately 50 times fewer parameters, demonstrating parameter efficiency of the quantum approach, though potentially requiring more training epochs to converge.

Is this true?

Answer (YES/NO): NO